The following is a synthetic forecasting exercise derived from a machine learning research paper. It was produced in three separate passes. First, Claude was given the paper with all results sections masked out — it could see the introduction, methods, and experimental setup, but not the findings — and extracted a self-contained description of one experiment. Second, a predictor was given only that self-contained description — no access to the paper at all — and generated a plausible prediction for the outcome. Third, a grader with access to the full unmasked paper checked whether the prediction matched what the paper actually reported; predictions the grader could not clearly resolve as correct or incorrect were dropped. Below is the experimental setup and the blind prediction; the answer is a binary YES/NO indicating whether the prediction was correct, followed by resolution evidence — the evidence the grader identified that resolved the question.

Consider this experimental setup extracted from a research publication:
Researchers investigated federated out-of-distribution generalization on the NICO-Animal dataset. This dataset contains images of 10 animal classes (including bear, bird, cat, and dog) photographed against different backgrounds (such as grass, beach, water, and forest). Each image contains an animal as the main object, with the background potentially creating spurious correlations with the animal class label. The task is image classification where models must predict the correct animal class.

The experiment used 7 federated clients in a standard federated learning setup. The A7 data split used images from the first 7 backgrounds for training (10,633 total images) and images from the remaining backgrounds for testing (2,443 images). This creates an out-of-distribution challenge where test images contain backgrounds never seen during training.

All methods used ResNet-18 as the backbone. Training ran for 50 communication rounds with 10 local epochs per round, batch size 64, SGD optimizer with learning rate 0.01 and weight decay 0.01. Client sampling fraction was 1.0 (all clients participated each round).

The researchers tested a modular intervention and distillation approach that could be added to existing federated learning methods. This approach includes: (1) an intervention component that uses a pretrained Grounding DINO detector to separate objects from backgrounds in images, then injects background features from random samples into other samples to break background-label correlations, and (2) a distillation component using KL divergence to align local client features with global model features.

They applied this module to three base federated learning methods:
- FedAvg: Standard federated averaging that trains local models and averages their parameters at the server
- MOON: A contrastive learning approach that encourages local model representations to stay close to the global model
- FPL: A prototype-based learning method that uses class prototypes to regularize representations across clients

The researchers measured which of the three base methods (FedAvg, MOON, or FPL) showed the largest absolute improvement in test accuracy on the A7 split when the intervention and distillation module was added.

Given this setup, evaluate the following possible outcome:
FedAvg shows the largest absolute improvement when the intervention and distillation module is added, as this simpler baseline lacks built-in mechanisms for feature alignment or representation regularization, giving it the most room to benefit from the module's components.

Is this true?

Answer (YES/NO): YES